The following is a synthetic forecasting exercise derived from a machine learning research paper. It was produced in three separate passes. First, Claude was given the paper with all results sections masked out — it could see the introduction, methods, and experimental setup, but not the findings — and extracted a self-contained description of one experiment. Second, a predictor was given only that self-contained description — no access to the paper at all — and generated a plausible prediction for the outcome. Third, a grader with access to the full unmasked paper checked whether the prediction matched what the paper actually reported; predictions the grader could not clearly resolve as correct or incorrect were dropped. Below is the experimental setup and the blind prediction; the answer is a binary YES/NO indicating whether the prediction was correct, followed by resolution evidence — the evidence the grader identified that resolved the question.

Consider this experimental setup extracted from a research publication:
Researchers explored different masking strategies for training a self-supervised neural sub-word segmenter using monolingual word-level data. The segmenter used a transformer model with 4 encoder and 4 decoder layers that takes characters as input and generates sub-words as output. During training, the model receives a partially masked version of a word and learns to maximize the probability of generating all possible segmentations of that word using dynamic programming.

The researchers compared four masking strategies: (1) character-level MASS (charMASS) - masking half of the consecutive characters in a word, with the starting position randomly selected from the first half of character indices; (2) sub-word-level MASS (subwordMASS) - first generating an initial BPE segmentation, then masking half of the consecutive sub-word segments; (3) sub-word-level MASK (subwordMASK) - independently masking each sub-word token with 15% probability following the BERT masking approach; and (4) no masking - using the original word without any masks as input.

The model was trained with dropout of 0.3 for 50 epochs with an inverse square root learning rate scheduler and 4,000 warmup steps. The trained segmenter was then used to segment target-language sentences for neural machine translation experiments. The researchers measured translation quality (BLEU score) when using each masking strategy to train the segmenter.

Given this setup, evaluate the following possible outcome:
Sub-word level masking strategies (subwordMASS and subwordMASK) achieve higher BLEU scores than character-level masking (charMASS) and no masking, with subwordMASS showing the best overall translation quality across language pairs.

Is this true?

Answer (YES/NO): NO